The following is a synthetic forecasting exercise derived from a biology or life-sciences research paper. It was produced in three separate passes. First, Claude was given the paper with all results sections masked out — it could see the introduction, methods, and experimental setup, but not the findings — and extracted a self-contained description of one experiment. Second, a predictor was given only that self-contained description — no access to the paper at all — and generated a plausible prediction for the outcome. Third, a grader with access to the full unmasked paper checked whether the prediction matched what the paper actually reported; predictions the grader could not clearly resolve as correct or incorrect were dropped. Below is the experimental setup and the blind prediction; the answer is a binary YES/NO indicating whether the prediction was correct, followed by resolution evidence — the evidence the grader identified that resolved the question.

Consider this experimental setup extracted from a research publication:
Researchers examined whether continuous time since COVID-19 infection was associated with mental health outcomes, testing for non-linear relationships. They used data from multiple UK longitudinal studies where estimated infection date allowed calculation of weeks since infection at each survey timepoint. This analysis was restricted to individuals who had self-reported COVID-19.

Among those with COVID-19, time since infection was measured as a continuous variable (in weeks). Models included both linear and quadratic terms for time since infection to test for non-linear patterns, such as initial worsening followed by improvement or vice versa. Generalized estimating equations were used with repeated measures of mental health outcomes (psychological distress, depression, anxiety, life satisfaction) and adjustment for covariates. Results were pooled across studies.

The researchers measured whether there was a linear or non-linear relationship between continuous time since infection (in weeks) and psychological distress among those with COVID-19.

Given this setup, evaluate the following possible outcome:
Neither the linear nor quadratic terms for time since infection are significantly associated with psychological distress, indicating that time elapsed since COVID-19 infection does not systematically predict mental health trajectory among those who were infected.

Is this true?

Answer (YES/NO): YES